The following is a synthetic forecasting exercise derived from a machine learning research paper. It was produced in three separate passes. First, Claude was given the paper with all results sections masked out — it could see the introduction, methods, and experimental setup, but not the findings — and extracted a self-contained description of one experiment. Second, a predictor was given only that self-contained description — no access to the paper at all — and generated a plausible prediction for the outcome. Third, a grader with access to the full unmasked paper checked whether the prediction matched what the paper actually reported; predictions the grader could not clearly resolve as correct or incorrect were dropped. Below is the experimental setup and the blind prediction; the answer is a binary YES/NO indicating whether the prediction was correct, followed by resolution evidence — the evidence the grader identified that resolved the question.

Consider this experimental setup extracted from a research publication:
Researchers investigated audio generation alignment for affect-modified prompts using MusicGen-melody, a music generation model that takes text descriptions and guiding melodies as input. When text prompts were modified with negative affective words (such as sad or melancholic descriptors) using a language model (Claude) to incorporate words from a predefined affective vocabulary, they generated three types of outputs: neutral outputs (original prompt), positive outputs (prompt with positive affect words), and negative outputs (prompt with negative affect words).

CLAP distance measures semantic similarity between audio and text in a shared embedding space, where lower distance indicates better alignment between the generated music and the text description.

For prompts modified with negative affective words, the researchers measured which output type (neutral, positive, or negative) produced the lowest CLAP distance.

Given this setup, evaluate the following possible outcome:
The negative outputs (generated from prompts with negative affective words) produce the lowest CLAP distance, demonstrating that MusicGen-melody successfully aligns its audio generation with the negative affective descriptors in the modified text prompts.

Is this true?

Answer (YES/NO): YES